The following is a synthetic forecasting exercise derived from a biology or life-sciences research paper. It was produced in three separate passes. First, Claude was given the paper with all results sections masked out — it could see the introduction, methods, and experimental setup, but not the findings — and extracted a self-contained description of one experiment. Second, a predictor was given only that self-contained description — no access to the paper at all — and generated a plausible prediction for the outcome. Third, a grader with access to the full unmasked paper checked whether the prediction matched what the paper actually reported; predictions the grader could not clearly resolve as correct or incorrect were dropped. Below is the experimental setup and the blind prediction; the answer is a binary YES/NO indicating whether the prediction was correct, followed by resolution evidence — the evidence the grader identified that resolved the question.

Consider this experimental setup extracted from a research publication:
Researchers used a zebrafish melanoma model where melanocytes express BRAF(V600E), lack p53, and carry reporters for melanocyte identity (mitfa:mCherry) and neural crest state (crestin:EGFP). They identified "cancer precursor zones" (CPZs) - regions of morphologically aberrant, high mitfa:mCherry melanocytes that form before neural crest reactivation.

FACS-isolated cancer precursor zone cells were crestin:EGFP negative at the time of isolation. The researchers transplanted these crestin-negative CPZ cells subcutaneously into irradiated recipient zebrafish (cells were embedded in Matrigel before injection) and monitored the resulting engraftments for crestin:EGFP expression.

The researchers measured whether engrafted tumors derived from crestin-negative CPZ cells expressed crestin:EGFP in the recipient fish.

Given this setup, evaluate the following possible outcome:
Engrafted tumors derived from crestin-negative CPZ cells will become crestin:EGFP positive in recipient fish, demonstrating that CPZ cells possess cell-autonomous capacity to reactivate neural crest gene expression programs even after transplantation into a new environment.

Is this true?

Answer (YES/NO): YES